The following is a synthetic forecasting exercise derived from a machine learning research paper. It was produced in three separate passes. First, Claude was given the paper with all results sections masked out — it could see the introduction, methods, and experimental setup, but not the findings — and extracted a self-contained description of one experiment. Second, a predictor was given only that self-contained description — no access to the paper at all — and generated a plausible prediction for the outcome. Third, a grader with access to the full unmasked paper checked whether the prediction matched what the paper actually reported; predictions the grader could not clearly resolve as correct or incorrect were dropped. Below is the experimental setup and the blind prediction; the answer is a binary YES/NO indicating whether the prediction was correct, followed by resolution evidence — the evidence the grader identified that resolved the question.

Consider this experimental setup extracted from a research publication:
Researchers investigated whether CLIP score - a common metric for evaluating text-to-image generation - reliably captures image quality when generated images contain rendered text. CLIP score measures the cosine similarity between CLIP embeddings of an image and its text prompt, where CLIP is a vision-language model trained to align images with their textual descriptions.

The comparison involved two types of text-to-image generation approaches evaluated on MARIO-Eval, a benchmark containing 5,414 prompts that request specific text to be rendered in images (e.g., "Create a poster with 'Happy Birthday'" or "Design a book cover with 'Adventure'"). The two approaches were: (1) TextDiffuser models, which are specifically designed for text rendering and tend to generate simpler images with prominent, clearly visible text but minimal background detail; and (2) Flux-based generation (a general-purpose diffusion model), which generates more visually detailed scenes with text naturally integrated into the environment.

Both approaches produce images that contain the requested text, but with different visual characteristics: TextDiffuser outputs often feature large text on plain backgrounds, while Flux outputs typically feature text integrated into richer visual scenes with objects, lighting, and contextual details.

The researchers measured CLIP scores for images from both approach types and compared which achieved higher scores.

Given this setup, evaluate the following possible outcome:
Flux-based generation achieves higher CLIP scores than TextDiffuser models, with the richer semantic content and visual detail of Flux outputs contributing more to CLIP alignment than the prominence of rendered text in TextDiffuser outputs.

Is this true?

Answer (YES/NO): NO